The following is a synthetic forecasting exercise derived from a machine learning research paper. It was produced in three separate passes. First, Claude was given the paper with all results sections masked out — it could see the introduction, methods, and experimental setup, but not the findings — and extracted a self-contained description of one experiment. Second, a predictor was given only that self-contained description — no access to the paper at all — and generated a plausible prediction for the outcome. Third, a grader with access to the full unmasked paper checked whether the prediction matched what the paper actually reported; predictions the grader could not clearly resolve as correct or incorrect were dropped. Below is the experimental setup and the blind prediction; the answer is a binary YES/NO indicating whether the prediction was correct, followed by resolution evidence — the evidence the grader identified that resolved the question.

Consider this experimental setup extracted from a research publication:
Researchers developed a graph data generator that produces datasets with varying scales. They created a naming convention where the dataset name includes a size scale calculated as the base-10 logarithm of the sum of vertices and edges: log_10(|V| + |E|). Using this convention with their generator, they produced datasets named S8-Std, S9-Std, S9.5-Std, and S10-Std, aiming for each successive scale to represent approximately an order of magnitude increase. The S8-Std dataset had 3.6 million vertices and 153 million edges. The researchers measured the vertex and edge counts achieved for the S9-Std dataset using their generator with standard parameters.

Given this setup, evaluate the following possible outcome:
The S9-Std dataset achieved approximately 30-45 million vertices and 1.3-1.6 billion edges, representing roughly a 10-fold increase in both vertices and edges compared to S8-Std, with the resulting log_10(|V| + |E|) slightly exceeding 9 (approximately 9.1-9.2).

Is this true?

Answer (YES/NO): NO